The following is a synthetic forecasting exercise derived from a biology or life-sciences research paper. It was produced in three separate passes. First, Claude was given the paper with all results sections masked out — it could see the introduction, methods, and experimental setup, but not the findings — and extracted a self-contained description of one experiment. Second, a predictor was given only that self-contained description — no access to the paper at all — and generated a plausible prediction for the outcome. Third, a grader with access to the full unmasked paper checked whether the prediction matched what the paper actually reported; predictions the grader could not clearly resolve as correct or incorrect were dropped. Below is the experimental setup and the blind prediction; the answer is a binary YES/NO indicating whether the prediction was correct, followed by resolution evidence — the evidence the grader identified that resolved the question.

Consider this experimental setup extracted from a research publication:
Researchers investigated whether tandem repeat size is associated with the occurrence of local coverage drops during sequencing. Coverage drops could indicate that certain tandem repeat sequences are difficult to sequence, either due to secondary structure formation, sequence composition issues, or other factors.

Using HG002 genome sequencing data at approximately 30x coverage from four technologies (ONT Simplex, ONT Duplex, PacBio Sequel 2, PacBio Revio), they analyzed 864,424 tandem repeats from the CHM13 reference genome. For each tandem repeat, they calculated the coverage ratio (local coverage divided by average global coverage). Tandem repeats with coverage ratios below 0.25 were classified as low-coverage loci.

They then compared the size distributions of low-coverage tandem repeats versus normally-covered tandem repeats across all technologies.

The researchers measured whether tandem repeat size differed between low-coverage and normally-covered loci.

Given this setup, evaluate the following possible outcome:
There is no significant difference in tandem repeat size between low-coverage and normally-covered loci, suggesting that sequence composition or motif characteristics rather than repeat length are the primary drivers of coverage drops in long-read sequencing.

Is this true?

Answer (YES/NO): NO